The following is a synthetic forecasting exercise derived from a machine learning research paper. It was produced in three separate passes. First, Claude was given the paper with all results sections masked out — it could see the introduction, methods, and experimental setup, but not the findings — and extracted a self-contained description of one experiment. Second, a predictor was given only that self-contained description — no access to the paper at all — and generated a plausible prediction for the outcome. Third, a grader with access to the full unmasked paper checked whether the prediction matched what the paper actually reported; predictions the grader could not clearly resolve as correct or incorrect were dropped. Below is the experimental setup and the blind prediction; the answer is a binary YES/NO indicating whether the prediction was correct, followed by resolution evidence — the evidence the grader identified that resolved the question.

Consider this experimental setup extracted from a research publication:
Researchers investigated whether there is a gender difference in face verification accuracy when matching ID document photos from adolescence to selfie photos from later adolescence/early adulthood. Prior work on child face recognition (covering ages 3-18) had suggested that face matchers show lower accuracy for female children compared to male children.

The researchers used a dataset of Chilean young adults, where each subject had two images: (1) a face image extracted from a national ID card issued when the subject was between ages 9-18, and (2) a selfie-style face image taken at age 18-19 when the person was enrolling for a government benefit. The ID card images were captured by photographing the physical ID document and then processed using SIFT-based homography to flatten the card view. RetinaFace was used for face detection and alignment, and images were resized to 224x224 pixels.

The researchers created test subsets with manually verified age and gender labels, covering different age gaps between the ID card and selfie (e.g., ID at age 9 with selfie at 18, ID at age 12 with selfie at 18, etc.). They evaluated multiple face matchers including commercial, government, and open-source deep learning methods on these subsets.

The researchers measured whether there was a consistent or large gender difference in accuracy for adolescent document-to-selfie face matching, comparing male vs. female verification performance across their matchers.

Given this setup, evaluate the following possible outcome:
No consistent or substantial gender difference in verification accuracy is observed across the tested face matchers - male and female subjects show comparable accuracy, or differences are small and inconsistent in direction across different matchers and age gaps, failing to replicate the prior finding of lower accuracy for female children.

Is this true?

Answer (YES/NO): YES